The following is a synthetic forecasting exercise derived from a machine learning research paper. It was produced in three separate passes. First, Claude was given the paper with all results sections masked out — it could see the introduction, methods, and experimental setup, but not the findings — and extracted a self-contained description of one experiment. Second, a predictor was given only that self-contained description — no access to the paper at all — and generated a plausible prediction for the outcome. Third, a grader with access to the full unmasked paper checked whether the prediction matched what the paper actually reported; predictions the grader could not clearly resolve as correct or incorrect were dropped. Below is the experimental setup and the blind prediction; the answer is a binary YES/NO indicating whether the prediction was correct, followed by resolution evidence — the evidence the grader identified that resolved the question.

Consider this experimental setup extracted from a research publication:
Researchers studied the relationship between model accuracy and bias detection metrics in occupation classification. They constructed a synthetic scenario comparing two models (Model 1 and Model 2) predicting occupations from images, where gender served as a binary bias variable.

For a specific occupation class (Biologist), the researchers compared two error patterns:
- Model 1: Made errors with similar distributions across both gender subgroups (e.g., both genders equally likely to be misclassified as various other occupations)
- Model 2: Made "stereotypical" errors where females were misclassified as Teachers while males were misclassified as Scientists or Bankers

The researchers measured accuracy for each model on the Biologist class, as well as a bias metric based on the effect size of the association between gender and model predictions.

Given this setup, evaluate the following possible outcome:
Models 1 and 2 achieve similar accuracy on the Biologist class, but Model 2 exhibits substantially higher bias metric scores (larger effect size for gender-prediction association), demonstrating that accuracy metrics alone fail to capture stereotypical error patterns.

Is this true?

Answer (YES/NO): NO